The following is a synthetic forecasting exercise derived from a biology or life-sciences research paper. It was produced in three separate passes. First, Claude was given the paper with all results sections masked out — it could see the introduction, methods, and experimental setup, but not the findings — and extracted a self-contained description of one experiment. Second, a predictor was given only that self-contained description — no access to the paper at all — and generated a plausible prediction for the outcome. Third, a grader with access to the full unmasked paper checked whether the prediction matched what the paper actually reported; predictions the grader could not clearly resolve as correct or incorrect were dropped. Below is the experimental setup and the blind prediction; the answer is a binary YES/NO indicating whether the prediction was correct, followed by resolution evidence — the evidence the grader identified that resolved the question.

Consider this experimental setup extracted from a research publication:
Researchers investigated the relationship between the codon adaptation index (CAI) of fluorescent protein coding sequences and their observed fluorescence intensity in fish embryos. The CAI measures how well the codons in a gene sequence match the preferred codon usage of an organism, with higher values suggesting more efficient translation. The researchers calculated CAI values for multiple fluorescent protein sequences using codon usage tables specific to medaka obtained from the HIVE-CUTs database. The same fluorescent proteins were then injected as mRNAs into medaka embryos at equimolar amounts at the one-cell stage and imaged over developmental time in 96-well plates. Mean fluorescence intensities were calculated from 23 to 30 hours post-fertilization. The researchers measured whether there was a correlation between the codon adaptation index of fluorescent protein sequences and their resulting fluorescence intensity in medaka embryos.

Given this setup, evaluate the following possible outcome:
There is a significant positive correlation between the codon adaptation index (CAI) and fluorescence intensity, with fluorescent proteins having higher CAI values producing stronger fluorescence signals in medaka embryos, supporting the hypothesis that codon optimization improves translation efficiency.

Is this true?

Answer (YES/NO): NO